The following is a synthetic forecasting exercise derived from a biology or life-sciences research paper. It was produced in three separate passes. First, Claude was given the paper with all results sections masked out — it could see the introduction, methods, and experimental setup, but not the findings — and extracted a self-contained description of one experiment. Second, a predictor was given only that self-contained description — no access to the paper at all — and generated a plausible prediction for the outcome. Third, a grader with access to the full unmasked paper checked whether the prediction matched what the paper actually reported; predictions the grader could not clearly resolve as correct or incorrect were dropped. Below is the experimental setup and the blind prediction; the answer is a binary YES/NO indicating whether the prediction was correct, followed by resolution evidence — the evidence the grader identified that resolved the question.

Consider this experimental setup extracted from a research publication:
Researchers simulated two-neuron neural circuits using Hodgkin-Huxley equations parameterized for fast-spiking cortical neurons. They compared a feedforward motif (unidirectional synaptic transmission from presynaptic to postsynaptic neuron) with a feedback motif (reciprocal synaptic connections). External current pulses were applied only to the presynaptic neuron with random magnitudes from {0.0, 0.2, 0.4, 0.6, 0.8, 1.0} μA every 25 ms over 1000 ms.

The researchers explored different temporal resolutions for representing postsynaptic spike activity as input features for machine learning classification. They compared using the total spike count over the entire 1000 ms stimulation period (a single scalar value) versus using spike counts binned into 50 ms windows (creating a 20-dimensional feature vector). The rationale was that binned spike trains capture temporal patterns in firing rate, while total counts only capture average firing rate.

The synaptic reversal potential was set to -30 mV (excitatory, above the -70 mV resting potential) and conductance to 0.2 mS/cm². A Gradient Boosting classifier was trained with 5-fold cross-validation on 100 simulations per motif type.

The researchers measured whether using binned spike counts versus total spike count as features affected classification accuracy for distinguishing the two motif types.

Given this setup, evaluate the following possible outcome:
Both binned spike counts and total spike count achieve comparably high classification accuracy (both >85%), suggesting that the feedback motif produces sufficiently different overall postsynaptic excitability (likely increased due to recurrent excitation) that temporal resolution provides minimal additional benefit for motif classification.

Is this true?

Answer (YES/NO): NO